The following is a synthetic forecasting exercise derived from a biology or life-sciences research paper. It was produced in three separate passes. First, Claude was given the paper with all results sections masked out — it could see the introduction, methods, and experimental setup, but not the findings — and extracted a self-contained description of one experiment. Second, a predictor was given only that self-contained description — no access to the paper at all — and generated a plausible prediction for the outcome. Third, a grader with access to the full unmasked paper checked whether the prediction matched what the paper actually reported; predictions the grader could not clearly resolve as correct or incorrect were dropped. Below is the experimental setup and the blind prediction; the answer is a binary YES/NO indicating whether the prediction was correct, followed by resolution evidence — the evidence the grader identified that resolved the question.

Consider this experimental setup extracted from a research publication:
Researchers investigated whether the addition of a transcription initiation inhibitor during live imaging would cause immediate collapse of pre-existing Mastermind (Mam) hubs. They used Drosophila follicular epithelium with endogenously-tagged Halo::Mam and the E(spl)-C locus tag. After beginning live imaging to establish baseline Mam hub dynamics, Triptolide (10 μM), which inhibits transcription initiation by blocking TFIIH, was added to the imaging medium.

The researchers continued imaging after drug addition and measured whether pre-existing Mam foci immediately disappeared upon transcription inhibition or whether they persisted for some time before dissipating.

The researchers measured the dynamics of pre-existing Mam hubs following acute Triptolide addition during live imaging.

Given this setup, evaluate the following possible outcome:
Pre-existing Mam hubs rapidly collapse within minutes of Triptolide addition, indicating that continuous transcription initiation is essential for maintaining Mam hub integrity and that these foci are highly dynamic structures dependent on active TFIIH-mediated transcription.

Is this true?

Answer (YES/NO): NO